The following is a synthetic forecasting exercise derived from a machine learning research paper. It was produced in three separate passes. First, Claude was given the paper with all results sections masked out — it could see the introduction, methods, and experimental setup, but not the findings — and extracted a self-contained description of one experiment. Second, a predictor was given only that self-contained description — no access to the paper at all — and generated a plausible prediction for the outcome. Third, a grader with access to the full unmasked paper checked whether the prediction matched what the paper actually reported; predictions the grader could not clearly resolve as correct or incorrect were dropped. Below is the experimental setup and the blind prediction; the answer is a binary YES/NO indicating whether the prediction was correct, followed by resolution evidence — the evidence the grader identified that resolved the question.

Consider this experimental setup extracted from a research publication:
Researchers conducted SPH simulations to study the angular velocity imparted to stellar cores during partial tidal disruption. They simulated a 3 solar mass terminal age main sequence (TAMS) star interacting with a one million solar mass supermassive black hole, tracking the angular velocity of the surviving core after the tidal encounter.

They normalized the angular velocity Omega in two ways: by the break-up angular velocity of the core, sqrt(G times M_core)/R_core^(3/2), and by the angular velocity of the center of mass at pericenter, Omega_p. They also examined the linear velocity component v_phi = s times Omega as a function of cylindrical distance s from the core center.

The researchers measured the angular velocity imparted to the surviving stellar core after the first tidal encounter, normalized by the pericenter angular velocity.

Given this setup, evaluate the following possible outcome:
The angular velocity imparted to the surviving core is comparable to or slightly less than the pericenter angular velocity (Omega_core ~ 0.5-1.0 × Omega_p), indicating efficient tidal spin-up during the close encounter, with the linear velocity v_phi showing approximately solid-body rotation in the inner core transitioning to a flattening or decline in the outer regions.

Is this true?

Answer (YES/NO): NO